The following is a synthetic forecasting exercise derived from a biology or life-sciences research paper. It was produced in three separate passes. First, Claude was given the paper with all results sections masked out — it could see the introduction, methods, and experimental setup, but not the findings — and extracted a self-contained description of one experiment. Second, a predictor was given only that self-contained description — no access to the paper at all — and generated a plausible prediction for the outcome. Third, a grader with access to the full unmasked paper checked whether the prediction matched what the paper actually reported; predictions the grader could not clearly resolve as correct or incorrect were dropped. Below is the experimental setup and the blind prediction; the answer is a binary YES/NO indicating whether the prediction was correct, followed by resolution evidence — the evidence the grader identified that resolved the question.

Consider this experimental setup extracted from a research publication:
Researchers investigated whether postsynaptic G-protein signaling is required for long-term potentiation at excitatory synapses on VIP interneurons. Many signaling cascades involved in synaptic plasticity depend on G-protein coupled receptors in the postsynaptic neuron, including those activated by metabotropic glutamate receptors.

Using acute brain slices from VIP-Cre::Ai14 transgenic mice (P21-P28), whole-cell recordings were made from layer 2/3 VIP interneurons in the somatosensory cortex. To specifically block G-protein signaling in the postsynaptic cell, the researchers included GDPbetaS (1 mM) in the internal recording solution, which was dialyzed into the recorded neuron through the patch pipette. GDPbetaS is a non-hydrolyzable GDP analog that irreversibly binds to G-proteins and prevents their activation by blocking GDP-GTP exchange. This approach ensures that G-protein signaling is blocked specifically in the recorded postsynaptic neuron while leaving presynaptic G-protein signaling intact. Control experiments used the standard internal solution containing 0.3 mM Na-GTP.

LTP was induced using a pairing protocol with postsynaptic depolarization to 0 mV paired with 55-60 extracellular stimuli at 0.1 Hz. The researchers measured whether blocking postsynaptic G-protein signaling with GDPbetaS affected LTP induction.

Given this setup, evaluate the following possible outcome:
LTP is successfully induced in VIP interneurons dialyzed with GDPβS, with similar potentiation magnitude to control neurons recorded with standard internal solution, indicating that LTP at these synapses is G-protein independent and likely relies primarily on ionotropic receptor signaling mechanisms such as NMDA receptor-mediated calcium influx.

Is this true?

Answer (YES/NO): NO